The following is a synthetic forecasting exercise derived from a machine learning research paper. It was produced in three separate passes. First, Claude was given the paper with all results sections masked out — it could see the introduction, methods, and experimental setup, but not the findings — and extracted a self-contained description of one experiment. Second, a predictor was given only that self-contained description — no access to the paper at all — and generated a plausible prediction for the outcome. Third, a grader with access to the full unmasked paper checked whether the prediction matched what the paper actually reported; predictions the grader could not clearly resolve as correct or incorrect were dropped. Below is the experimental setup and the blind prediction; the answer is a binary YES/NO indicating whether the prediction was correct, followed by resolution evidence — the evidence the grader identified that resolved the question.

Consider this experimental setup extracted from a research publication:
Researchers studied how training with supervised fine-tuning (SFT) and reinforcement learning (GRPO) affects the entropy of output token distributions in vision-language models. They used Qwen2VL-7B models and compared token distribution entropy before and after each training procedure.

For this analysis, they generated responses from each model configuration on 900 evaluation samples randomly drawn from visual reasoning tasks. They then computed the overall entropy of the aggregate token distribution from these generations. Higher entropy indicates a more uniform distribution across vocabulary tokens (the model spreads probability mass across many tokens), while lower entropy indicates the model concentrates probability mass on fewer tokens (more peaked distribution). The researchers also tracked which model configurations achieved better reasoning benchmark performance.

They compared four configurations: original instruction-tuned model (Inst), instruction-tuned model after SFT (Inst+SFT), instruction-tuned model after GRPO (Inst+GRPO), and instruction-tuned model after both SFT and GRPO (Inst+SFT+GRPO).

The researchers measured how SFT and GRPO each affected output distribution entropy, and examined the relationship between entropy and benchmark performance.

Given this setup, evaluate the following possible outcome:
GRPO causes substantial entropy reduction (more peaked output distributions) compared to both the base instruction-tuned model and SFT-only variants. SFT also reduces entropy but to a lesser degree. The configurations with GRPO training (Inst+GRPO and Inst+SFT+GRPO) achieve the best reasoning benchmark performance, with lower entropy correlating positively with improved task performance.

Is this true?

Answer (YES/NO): NO